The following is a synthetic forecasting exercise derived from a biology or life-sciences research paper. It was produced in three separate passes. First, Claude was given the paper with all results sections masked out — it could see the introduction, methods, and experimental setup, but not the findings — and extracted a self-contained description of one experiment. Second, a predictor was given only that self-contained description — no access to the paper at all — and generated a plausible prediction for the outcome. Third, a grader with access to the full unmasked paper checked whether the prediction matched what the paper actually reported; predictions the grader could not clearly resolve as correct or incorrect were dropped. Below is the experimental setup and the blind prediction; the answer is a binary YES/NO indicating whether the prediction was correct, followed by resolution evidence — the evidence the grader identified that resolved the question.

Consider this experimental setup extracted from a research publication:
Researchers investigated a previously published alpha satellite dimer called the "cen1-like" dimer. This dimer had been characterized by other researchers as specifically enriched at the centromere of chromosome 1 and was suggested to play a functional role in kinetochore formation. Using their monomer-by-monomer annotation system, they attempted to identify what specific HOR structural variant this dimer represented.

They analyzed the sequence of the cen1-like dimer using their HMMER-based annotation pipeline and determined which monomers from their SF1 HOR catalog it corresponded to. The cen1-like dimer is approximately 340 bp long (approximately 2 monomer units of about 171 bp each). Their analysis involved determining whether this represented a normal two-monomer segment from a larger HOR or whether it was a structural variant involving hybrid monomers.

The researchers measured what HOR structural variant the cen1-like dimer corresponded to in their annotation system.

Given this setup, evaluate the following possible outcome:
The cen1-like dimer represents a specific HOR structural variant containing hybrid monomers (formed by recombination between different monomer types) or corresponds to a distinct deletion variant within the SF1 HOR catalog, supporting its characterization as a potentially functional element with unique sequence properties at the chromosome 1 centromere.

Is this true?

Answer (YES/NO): NO